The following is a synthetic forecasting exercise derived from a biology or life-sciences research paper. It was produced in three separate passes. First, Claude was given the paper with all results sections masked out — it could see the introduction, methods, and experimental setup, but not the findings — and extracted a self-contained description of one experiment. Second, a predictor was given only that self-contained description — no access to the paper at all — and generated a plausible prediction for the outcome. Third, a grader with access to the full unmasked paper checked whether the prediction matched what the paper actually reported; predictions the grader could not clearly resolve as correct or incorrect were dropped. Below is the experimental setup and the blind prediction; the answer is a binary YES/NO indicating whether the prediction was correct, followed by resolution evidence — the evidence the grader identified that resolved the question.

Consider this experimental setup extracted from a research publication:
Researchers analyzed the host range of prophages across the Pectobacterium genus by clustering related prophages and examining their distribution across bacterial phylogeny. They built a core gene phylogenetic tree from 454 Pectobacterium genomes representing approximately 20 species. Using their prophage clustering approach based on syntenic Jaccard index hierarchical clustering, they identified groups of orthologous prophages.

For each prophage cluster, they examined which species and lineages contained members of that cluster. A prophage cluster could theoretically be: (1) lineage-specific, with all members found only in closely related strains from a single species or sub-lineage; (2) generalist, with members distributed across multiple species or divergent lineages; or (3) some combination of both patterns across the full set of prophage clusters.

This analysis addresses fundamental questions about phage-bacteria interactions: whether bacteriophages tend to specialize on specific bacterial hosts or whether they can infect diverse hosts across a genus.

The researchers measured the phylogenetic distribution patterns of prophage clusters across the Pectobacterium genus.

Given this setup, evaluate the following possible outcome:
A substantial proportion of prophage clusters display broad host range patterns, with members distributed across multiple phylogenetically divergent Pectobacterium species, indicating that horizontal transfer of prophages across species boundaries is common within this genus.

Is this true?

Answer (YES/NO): NO